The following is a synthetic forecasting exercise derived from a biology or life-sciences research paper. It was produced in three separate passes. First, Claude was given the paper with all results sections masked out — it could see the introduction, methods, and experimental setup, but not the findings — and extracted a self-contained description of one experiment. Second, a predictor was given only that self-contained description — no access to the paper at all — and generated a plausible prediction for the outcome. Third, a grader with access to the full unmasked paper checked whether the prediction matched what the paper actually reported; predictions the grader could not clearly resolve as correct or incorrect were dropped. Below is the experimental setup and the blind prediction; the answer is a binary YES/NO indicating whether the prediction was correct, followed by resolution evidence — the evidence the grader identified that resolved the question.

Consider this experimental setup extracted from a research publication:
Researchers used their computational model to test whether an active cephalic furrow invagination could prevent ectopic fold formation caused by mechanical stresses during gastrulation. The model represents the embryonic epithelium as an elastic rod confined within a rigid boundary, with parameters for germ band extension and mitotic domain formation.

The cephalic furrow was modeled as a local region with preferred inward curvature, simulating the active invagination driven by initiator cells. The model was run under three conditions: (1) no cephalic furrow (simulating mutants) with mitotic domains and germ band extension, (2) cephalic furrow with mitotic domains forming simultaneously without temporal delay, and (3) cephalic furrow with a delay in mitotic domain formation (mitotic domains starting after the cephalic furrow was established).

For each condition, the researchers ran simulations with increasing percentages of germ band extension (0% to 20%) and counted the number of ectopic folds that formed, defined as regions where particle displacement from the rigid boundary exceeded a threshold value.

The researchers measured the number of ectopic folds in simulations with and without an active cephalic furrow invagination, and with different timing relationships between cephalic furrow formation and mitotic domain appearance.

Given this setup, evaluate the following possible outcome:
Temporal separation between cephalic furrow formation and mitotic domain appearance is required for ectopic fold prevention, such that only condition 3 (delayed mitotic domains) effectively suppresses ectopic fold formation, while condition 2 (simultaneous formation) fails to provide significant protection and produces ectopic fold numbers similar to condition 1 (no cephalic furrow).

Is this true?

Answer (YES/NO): NO